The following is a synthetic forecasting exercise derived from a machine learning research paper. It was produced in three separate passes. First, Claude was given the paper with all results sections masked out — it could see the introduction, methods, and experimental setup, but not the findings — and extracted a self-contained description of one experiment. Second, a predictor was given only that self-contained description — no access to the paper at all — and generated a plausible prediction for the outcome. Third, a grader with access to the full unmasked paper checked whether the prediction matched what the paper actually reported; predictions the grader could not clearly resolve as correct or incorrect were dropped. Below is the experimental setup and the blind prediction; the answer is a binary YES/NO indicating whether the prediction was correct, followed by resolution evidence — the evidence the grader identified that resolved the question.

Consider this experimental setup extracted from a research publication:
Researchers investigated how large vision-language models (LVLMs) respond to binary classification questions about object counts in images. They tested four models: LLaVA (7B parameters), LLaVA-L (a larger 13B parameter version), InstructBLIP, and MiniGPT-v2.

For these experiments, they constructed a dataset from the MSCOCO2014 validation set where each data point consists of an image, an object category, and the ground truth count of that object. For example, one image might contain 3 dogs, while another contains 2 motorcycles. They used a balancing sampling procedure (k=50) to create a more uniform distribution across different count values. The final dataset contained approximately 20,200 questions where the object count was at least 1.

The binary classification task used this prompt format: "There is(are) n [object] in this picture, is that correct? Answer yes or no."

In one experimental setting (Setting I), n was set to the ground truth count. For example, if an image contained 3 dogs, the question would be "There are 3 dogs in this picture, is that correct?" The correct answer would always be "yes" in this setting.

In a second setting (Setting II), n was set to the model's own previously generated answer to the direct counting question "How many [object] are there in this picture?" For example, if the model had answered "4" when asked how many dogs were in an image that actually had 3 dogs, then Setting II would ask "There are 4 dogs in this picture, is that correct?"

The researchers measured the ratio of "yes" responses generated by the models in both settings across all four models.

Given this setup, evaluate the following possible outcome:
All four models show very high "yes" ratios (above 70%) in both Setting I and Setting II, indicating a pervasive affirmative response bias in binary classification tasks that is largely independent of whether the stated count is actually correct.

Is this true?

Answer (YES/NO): YES